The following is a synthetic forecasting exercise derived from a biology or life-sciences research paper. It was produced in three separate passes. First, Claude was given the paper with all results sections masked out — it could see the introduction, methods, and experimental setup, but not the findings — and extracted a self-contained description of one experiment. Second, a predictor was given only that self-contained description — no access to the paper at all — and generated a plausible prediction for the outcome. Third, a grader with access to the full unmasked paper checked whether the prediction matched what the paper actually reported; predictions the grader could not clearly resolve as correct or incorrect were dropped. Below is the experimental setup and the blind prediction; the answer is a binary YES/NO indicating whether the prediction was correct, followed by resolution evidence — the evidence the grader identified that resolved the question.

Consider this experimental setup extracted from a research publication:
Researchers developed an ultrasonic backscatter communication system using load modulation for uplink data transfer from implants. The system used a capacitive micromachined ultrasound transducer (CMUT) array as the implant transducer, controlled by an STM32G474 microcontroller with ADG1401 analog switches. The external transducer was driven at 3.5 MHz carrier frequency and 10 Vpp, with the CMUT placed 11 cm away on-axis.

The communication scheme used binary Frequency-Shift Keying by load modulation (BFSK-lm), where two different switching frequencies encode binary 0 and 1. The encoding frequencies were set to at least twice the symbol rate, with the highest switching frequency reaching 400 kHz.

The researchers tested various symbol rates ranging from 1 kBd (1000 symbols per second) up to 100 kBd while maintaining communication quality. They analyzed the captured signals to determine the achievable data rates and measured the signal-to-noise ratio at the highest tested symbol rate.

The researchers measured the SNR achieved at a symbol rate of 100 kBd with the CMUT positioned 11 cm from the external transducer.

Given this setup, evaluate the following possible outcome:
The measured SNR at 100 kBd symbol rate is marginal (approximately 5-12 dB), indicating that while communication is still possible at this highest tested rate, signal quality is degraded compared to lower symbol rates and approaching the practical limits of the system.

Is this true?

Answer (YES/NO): NO